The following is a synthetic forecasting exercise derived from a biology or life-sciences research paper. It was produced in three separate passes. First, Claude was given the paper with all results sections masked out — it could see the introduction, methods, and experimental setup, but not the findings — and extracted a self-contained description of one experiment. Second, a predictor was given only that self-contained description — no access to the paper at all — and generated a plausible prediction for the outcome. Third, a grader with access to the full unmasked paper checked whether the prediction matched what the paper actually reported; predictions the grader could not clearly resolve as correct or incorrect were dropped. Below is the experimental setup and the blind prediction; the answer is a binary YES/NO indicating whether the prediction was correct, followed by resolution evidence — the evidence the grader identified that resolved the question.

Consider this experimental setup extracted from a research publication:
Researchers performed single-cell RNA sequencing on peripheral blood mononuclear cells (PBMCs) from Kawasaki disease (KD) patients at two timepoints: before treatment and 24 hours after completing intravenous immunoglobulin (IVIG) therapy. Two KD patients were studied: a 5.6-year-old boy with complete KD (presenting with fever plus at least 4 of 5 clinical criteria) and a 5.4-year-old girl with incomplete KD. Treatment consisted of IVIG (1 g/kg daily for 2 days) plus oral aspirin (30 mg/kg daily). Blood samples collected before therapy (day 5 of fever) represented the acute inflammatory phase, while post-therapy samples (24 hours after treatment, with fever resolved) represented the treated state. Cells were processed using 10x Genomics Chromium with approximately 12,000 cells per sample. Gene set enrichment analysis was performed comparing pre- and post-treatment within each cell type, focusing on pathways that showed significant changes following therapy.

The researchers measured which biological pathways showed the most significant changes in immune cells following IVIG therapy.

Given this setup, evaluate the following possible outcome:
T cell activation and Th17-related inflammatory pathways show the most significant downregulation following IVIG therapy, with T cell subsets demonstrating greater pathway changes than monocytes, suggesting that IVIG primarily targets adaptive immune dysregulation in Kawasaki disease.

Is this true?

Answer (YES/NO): NO